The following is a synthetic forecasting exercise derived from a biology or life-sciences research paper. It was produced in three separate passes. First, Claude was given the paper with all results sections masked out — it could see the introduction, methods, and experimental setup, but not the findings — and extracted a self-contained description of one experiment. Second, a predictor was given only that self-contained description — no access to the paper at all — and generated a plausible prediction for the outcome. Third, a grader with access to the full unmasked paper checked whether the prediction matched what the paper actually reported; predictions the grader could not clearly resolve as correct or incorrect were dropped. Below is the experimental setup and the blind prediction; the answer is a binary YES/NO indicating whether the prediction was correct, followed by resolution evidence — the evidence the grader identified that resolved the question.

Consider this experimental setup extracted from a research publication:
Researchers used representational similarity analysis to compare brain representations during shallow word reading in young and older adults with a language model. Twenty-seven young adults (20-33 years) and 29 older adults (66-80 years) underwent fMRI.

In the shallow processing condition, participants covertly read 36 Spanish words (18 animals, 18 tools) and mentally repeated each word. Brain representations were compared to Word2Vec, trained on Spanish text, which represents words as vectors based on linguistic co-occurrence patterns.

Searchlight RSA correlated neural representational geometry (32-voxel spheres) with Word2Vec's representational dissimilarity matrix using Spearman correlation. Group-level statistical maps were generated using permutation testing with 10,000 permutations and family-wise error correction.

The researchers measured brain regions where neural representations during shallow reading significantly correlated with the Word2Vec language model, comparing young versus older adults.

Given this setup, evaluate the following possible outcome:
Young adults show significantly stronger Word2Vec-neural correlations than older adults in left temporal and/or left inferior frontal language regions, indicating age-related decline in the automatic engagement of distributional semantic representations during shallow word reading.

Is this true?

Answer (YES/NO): NO